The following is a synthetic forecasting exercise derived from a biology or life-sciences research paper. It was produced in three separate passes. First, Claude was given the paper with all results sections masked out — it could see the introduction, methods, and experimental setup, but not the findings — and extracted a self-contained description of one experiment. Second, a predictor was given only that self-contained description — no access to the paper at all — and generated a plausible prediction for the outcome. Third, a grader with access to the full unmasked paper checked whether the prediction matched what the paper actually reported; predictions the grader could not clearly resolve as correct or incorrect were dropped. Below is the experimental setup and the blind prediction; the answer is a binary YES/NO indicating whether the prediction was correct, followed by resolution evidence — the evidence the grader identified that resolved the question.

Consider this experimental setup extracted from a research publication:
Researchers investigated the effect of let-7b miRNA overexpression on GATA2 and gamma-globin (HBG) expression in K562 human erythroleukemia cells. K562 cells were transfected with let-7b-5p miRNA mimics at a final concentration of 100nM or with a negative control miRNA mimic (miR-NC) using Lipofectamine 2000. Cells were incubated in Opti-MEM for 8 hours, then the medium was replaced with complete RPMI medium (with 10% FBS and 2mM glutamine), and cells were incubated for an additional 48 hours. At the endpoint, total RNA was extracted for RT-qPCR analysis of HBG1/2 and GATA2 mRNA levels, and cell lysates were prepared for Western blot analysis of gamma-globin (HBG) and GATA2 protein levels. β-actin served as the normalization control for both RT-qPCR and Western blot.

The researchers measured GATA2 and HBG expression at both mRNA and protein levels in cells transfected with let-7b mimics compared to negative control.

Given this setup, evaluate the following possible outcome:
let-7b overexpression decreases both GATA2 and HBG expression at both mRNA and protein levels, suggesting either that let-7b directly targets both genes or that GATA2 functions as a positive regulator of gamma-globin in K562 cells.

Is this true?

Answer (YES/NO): YES